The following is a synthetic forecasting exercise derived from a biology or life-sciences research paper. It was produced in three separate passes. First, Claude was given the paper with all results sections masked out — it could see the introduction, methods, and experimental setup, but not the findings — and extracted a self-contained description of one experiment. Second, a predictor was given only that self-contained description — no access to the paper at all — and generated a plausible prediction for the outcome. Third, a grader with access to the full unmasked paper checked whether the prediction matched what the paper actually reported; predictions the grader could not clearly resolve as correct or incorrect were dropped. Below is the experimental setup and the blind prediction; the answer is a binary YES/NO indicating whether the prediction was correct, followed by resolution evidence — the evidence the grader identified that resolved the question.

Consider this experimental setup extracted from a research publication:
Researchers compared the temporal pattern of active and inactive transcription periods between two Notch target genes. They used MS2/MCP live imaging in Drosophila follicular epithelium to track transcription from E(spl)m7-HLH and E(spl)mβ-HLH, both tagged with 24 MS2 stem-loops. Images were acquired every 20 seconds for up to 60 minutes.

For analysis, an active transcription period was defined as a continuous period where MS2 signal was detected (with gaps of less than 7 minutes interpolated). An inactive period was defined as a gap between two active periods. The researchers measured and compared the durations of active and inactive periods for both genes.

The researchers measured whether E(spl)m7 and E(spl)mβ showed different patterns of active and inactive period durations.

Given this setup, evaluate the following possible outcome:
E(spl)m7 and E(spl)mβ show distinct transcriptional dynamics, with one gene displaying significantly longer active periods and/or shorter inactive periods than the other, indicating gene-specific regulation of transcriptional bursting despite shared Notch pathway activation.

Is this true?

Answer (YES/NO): NO